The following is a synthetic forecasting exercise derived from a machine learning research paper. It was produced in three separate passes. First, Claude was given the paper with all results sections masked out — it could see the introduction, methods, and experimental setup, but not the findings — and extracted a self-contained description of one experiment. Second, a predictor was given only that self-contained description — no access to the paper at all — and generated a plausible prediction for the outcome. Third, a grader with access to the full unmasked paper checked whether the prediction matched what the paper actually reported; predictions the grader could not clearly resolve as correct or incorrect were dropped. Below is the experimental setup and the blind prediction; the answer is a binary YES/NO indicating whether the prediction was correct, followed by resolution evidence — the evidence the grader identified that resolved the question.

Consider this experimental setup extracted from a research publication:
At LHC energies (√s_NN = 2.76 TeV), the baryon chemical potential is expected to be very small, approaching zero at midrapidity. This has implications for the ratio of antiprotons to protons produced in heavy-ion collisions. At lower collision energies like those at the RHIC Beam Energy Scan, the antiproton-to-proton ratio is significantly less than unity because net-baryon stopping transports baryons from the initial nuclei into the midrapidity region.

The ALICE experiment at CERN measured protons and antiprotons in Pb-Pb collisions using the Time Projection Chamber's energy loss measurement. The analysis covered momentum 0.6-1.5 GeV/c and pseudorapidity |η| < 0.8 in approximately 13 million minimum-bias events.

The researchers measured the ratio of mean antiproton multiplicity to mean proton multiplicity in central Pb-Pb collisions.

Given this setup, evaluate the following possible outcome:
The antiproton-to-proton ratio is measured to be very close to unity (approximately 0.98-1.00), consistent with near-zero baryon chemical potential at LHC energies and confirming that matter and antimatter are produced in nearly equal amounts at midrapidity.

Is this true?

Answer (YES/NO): YES